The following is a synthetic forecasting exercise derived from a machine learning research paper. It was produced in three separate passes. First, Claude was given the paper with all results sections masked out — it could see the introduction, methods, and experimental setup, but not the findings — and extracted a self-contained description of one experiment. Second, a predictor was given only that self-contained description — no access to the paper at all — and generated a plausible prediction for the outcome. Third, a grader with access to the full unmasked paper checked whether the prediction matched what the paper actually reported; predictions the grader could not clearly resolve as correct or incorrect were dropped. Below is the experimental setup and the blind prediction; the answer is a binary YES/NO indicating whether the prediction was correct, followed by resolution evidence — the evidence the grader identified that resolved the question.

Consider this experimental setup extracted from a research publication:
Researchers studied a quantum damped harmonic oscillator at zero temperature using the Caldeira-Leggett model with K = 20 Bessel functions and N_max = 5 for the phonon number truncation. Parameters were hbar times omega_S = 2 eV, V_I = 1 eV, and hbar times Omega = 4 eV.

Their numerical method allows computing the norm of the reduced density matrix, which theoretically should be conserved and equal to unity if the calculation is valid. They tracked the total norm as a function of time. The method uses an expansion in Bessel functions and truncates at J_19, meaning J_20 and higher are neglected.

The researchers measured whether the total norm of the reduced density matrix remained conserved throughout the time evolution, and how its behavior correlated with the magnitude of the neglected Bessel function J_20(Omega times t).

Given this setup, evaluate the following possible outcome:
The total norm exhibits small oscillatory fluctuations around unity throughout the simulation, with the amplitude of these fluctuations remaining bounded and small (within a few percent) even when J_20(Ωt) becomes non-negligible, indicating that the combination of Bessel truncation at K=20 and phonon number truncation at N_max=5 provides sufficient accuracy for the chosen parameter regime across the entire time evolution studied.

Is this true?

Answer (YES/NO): NO